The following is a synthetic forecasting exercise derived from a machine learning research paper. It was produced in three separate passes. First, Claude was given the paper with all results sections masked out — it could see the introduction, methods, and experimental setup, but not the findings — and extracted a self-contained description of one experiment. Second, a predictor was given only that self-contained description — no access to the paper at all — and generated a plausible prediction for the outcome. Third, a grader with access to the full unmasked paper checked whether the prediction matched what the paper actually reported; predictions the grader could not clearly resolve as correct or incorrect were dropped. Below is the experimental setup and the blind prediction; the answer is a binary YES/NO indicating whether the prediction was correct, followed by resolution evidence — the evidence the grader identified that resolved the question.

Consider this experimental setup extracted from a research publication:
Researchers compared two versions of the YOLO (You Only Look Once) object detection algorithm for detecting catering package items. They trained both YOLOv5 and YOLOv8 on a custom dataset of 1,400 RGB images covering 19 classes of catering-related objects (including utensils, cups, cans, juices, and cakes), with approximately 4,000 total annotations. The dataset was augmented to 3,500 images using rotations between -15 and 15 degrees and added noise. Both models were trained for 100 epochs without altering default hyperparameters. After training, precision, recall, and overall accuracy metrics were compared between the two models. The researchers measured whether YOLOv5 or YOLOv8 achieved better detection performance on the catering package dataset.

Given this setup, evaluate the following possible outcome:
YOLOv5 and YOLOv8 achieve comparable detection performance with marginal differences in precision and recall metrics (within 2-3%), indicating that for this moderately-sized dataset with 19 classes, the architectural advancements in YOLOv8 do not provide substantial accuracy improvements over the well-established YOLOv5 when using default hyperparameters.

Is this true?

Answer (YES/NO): NO